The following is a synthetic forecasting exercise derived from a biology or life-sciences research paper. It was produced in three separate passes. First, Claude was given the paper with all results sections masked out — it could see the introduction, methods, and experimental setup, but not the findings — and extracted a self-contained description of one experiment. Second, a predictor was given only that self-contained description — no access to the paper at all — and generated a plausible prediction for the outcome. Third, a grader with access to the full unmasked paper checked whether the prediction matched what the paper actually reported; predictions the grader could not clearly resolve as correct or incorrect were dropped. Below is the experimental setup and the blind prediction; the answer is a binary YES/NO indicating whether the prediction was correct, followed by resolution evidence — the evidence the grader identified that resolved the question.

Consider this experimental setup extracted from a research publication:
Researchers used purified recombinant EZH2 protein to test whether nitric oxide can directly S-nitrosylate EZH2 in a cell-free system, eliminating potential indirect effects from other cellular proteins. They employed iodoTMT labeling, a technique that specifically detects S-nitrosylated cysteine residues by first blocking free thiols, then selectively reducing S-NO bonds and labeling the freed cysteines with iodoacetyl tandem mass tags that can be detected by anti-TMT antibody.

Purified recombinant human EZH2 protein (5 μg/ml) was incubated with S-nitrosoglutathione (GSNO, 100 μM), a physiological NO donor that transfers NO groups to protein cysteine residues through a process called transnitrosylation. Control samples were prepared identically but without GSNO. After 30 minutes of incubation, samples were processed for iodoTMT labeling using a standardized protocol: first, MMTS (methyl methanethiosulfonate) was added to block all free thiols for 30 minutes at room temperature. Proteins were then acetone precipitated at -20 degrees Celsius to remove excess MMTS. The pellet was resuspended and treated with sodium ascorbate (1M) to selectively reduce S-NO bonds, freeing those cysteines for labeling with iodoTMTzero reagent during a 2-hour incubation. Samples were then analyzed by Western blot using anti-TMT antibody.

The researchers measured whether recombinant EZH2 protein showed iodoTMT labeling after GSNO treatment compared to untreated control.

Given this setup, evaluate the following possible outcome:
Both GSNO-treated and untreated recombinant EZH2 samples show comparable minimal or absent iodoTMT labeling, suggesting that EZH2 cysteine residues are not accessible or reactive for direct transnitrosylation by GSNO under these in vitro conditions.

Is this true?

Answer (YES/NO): NO